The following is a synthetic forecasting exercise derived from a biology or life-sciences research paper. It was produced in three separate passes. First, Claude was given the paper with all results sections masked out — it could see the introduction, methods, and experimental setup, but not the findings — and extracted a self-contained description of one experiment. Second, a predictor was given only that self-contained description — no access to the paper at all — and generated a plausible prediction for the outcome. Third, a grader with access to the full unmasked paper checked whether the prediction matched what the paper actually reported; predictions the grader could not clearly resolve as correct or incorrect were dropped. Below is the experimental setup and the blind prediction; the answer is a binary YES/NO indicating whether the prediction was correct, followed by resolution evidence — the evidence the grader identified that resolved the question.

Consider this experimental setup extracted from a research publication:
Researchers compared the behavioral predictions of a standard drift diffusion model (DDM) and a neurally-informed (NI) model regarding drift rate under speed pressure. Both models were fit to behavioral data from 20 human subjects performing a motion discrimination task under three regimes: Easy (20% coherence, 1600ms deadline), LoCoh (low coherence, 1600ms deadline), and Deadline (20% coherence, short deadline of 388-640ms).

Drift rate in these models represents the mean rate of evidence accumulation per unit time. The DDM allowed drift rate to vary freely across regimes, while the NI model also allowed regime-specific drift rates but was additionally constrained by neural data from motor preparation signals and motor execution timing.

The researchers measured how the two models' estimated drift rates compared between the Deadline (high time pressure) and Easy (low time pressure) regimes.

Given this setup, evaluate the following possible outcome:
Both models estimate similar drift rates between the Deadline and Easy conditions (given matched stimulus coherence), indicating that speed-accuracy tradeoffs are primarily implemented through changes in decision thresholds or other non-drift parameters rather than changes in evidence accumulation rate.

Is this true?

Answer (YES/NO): NO